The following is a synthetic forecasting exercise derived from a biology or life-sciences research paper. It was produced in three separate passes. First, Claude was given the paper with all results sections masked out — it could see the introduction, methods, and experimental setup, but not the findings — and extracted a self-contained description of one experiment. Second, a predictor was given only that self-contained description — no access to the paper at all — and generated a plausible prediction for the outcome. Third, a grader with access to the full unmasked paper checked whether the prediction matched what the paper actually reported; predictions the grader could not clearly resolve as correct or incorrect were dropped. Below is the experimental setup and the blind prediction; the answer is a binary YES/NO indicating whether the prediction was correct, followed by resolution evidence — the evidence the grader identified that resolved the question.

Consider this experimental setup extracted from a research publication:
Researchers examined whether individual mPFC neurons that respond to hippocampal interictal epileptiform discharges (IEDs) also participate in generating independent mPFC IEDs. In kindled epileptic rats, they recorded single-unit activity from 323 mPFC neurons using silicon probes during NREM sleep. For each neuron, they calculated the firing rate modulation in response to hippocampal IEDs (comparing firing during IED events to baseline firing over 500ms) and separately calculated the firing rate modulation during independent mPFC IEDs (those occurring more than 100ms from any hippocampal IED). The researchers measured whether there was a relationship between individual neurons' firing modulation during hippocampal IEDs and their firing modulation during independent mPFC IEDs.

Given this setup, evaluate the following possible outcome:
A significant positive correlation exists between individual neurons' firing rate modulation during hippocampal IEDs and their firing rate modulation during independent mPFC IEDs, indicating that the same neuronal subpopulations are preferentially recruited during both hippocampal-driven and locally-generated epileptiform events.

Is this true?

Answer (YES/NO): YES